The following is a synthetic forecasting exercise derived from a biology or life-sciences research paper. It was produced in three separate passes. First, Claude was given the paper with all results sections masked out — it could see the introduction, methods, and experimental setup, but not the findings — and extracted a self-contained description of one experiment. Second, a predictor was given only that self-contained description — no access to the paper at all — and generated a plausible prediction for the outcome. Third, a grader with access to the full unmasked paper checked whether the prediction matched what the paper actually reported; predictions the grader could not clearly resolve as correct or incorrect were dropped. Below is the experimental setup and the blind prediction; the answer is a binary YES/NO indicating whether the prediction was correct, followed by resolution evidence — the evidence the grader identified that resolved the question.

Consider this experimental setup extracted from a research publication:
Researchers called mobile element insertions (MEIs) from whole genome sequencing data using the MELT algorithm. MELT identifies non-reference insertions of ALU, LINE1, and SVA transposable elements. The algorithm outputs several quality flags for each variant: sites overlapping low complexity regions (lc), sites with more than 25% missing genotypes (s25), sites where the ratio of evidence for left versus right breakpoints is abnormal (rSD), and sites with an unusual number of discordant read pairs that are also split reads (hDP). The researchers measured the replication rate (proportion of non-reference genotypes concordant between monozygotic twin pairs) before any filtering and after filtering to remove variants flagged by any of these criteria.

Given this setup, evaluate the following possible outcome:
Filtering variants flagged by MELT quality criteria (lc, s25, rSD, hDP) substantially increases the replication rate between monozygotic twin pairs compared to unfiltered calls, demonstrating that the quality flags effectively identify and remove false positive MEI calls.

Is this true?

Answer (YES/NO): YES